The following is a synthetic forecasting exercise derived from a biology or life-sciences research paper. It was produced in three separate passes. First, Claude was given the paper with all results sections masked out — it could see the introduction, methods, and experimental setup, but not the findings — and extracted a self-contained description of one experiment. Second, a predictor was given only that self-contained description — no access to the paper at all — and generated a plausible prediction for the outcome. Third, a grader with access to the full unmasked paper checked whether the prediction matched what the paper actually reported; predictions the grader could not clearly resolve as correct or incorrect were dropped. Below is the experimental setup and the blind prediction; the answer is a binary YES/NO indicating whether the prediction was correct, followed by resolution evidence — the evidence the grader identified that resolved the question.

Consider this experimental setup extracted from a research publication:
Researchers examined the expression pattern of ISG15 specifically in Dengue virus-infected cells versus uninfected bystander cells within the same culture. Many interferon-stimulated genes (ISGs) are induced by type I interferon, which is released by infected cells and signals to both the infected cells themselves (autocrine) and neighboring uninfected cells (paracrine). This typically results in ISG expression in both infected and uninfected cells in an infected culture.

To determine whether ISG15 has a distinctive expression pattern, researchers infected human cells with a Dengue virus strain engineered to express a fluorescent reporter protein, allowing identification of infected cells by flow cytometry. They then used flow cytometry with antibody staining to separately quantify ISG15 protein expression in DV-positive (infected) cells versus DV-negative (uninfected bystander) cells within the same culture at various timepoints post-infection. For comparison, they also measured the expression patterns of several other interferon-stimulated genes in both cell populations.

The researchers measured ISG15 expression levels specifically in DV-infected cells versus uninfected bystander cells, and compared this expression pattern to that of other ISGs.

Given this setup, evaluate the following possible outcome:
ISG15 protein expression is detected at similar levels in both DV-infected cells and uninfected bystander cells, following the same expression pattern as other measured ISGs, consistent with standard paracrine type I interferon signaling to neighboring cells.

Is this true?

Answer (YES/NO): NO